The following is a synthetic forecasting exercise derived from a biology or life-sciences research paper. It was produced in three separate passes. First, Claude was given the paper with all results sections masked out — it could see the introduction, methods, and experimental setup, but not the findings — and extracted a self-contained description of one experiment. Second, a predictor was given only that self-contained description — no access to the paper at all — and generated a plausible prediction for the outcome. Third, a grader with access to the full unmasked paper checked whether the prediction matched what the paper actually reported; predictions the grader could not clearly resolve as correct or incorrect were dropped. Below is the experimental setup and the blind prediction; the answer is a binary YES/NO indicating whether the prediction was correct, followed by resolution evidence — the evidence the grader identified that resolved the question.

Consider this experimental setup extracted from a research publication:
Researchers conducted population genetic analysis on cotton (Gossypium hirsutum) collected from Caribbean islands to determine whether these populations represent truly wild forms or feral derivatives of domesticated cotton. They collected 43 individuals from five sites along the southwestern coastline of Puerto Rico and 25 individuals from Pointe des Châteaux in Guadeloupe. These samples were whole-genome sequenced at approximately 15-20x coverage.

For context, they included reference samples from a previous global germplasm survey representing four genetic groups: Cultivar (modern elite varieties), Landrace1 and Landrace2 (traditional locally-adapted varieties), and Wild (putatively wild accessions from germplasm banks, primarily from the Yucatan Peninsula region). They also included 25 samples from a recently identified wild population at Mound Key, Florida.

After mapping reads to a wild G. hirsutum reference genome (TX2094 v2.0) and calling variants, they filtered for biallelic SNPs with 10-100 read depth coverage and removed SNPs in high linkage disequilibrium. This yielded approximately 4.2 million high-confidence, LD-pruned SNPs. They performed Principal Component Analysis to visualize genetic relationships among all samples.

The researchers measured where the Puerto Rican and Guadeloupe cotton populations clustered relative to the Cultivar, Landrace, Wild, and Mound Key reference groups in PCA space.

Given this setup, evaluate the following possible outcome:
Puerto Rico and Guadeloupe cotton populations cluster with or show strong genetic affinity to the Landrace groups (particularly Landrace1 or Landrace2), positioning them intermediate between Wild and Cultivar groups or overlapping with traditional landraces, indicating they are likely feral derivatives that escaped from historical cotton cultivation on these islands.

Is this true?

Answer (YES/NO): NO